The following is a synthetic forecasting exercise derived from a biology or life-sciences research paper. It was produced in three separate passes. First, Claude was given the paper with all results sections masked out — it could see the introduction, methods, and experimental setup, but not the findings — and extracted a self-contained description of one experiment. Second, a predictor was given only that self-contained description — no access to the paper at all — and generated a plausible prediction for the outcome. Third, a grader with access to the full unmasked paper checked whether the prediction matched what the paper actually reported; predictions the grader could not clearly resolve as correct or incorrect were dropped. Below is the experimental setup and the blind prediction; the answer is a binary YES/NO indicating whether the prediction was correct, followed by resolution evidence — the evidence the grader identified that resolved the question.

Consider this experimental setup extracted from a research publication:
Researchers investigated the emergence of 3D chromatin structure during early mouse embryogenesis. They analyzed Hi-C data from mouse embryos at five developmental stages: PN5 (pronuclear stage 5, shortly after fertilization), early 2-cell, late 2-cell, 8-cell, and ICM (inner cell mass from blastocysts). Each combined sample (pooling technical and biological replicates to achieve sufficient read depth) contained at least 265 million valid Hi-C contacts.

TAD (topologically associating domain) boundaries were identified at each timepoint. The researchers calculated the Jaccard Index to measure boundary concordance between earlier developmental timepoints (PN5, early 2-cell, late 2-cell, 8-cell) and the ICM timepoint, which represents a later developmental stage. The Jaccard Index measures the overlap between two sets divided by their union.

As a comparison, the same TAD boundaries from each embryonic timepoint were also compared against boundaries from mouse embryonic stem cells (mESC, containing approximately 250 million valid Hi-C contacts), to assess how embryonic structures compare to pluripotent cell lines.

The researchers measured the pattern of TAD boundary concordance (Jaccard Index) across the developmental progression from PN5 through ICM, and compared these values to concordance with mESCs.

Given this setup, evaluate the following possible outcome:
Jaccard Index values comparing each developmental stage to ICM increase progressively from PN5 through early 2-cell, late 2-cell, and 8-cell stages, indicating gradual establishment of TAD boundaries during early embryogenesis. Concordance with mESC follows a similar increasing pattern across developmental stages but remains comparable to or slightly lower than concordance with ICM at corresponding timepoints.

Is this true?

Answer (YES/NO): NO